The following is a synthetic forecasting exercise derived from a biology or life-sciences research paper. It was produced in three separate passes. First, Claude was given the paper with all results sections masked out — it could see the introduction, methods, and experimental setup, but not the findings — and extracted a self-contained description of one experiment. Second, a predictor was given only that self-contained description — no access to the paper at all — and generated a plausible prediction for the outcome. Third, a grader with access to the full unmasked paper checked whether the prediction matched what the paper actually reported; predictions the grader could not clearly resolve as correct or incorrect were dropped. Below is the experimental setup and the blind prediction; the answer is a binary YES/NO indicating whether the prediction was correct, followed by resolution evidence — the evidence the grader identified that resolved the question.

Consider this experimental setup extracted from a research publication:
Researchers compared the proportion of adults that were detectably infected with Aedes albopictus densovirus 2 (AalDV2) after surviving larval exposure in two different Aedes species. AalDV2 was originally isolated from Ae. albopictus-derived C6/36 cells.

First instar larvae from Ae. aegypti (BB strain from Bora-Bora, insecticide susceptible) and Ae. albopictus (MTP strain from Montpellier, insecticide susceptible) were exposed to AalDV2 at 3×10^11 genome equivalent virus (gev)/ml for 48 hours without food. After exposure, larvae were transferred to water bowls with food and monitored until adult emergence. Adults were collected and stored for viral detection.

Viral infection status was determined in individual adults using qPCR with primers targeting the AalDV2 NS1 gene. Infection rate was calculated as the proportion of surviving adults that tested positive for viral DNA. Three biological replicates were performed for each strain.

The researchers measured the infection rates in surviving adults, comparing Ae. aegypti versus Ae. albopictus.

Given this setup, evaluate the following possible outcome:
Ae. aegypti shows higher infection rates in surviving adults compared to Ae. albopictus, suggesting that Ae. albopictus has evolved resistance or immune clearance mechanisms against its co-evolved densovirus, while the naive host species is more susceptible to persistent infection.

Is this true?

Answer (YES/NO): NO